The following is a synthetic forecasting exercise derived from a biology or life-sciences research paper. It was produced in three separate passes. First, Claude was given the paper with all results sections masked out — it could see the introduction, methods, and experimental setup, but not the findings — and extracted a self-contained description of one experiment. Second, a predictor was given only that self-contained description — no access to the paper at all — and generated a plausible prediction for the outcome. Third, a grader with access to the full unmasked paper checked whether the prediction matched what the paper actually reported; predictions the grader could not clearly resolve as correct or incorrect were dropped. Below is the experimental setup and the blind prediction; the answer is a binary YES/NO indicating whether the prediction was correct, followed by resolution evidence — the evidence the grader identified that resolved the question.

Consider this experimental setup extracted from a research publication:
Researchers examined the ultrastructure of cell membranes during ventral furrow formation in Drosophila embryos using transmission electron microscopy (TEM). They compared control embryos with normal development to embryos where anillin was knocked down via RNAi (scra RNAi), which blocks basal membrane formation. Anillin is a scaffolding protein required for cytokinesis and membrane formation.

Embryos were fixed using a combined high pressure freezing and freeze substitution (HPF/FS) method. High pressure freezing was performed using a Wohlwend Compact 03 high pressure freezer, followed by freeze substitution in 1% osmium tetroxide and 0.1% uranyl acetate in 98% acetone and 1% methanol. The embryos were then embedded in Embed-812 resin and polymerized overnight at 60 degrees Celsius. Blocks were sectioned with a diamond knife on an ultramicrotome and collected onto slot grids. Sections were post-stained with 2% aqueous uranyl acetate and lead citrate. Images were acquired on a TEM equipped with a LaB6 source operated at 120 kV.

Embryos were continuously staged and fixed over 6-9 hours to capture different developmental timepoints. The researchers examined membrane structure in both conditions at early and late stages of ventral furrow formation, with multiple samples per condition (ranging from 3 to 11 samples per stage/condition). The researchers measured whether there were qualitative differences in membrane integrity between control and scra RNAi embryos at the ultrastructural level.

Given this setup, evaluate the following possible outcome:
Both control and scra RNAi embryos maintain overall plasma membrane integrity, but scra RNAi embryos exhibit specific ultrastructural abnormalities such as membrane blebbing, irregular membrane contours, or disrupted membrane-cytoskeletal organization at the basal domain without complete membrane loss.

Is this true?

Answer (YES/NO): NO